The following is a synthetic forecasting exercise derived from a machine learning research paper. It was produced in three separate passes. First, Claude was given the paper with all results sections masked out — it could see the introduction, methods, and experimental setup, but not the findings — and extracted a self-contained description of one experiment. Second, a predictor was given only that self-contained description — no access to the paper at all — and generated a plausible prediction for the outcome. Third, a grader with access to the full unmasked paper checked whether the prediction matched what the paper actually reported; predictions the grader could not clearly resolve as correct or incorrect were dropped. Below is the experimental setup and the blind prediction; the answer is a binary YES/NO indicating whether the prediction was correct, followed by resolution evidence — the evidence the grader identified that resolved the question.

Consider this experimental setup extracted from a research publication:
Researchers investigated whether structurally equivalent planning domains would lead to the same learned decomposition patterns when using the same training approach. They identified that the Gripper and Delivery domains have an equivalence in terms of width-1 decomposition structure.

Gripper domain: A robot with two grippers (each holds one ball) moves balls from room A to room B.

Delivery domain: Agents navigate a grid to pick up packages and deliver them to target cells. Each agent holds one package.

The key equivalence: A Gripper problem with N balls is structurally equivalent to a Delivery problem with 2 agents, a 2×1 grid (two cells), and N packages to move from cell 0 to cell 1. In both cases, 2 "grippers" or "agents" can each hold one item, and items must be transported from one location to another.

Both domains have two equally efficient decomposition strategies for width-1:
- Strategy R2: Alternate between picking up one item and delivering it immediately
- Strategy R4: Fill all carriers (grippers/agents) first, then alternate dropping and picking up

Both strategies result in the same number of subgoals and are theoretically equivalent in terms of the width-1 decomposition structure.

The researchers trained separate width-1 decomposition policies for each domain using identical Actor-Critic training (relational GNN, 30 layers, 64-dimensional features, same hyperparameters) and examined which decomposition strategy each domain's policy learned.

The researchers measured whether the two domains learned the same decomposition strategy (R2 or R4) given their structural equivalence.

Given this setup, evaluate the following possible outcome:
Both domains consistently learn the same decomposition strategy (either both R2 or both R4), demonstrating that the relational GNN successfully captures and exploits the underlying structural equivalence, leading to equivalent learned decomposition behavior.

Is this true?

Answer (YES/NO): NO